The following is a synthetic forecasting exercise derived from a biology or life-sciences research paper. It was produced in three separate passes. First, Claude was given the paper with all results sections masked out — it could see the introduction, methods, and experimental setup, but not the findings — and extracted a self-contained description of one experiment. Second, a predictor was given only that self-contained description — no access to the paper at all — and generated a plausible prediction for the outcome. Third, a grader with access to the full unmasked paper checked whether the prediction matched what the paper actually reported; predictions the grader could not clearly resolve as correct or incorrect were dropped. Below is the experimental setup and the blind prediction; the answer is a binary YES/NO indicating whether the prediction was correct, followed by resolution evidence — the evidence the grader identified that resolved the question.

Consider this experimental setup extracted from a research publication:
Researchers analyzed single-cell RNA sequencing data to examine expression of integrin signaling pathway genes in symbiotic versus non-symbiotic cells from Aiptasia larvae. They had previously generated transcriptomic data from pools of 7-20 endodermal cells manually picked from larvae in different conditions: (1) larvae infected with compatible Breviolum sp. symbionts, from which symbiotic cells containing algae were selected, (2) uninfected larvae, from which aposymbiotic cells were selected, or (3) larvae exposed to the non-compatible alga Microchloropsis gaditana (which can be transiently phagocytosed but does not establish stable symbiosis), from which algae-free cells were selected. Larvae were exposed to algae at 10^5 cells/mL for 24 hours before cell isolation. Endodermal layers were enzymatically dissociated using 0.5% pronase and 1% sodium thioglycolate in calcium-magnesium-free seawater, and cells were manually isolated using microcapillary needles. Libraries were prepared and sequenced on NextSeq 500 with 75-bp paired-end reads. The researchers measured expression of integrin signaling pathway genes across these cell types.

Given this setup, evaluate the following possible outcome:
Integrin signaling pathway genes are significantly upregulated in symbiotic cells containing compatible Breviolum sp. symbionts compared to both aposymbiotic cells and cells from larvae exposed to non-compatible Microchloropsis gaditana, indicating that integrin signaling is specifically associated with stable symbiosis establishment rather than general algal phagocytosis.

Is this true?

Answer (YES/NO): NO